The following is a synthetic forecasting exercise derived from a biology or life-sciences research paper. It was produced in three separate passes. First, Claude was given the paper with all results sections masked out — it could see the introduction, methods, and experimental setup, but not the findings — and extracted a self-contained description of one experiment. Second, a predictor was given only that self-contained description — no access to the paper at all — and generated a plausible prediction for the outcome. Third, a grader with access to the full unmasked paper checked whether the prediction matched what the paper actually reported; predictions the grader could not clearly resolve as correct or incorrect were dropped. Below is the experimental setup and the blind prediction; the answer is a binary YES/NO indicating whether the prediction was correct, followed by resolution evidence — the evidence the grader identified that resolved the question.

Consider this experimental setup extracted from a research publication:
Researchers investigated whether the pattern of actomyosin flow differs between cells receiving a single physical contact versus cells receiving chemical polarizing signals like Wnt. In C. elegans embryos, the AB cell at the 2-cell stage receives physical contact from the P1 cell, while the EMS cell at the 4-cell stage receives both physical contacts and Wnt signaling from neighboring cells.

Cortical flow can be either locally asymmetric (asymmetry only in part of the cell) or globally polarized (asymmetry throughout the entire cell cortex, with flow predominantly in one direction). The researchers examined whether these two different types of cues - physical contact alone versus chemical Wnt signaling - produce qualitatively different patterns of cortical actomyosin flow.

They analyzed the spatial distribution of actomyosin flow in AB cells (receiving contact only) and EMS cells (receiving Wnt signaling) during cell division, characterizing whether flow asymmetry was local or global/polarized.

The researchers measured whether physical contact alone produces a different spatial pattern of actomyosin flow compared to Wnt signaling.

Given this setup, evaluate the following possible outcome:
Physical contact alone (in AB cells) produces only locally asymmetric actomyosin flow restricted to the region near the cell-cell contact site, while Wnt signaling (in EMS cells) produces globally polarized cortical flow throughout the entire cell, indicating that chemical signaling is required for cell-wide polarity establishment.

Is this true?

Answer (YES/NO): YES